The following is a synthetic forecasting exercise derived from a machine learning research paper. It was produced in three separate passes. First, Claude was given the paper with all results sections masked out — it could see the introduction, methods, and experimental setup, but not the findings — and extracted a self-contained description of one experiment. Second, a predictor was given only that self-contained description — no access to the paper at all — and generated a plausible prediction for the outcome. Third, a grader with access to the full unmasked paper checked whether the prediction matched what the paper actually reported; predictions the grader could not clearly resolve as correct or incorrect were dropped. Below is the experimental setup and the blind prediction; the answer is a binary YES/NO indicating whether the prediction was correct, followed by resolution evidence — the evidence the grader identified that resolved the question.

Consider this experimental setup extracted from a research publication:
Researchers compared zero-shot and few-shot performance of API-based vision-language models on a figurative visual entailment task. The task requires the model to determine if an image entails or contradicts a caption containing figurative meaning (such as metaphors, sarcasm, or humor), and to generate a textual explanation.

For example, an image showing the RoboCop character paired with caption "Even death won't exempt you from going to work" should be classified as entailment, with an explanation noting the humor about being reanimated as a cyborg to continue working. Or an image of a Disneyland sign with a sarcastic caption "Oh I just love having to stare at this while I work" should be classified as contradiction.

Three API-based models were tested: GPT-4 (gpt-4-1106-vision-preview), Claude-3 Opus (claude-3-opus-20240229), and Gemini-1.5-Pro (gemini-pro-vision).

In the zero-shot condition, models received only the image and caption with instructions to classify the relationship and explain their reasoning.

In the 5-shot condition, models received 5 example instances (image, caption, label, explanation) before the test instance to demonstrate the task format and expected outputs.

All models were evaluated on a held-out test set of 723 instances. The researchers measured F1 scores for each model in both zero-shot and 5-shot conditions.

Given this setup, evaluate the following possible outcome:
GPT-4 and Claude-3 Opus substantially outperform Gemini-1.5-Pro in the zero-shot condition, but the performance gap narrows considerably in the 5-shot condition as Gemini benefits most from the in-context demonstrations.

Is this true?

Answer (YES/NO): NO